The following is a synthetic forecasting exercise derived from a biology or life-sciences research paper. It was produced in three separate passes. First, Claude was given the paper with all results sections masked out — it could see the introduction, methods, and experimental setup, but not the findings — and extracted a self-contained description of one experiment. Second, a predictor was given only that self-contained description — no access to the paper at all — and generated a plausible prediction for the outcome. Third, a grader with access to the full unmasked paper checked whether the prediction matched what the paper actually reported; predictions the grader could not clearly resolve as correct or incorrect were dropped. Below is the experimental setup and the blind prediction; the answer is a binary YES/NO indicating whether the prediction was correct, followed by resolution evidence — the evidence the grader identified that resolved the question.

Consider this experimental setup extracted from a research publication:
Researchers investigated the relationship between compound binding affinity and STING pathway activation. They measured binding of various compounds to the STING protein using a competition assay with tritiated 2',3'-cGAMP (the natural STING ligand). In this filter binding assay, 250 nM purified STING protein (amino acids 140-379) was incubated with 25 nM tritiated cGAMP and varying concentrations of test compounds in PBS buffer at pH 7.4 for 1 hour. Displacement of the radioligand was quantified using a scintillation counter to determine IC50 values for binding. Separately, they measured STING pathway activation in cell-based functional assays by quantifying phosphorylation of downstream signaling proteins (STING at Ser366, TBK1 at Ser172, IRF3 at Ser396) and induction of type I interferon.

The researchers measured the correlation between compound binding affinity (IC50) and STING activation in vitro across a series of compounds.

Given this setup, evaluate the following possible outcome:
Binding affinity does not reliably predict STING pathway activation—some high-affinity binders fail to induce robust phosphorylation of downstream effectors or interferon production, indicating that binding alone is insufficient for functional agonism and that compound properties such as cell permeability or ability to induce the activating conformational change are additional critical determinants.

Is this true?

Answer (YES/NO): YES